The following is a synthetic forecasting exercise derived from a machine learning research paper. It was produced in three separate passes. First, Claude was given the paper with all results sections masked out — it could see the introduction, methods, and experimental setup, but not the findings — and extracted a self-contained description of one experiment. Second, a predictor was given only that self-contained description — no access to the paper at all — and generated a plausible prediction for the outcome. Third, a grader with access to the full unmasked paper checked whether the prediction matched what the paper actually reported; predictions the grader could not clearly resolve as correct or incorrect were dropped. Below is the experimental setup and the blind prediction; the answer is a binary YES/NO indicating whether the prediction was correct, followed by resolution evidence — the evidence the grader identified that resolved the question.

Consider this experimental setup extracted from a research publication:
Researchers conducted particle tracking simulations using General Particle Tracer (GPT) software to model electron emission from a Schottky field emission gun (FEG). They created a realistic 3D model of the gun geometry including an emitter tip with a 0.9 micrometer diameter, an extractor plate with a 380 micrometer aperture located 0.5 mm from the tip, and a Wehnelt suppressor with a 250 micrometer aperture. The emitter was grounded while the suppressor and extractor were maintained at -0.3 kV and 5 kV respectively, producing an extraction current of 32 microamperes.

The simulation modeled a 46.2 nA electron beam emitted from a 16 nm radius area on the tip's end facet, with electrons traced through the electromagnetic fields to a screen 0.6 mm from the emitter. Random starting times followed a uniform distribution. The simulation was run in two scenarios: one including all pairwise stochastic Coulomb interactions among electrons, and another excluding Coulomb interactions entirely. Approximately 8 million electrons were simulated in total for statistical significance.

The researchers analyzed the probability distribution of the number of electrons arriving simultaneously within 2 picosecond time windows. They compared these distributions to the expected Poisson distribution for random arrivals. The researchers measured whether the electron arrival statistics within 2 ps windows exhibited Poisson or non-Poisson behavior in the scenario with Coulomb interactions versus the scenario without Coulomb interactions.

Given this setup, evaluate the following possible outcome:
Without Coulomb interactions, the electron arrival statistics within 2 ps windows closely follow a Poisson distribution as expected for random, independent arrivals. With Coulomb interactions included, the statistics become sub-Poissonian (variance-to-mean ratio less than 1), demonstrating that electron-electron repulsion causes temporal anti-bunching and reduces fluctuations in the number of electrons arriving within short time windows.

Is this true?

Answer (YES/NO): YES